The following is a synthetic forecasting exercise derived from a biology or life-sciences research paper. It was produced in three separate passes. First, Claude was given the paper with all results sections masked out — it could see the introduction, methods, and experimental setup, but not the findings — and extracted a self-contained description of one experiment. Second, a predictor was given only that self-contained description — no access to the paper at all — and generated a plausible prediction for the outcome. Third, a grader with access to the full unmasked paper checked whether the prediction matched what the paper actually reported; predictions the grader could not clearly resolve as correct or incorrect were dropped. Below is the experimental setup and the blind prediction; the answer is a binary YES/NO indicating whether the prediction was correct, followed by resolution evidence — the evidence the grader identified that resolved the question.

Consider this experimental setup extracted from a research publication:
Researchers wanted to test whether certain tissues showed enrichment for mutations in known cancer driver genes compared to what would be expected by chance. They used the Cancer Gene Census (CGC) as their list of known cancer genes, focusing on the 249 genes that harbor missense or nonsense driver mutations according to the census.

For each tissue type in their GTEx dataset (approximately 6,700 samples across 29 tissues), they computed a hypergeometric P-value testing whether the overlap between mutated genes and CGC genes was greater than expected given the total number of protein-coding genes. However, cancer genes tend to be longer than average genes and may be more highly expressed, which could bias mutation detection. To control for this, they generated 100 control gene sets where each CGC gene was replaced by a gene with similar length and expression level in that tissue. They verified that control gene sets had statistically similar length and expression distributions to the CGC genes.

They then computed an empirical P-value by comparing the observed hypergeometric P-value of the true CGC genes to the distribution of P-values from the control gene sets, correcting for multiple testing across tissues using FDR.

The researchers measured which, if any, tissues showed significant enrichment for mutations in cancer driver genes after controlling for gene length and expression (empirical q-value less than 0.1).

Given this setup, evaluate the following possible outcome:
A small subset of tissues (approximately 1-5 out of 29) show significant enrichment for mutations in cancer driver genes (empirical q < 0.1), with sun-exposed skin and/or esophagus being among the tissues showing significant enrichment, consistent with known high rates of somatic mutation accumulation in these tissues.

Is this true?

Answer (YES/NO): YES